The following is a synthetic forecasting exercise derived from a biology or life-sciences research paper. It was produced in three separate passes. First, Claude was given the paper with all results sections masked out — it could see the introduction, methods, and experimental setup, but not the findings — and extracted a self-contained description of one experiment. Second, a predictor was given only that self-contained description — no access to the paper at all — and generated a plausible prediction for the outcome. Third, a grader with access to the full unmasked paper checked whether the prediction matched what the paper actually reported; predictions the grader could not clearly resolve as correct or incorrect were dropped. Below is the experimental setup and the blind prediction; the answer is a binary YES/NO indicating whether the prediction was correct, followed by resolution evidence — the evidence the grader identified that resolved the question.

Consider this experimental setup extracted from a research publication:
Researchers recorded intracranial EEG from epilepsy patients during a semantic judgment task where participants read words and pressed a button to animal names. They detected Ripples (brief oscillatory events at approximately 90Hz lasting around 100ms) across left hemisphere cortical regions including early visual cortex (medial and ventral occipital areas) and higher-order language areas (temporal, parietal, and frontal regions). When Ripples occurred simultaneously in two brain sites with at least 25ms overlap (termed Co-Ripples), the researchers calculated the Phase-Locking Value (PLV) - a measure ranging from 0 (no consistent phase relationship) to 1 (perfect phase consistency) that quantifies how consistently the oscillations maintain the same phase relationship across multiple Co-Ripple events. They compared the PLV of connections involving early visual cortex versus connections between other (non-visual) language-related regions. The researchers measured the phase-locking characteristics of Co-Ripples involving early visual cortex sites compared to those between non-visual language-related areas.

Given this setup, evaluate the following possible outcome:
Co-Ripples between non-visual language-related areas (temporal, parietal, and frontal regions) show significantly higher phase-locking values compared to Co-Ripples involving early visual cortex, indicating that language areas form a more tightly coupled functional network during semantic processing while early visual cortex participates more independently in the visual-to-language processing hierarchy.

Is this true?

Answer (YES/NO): YES